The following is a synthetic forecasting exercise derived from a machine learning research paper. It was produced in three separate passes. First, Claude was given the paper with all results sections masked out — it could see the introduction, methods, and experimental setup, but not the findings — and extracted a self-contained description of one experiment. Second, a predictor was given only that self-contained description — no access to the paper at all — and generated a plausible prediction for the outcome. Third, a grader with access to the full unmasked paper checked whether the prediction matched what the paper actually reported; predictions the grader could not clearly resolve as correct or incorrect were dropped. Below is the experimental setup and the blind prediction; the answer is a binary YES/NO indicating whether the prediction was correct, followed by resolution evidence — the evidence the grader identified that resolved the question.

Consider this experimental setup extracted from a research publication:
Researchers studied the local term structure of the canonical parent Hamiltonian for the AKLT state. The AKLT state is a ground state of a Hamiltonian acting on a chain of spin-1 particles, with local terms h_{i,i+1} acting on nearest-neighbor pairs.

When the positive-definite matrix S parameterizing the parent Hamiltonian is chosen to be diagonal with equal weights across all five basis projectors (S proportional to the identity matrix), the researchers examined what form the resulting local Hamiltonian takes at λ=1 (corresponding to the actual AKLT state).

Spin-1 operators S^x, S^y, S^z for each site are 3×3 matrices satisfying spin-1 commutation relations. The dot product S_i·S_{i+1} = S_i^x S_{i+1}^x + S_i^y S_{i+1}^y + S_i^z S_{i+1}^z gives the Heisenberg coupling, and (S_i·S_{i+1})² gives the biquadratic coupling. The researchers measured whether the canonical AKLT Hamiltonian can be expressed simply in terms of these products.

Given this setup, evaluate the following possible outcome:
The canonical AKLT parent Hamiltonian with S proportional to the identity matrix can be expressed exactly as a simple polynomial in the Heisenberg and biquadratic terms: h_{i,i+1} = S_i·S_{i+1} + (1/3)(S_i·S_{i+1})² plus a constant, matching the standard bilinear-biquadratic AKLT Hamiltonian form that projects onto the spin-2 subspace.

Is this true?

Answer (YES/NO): NO